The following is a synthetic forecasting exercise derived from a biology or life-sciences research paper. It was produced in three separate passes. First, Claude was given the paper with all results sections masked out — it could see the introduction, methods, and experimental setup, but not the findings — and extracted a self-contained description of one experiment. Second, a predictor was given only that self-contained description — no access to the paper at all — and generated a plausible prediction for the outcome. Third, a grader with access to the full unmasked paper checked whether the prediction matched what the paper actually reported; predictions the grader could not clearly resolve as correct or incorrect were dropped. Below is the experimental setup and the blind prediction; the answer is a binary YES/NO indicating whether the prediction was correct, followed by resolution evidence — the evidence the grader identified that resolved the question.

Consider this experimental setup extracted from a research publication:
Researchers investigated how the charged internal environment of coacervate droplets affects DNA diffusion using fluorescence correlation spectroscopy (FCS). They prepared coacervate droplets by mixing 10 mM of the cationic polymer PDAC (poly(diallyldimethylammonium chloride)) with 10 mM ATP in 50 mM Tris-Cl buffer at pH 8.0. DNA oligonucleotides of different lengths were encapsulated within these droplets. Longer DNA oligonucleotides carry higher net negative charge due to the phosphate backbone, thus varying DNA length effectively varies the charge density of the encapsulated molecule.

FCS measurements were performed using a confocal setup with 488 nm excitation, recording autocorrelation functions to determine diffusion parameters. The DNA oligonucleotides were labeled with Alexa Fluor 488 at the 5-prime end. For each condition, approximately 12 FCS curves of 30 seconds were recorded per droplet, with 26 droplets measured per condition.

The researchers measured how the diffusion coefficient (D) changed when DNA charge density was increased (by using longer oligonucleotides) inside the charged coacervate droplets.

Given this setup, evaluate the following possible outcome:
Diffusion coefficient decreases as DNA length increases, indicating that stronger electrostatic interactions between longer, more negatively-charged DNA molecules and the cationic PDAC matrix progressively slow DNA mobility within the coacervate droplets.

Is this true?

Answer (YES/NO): NO